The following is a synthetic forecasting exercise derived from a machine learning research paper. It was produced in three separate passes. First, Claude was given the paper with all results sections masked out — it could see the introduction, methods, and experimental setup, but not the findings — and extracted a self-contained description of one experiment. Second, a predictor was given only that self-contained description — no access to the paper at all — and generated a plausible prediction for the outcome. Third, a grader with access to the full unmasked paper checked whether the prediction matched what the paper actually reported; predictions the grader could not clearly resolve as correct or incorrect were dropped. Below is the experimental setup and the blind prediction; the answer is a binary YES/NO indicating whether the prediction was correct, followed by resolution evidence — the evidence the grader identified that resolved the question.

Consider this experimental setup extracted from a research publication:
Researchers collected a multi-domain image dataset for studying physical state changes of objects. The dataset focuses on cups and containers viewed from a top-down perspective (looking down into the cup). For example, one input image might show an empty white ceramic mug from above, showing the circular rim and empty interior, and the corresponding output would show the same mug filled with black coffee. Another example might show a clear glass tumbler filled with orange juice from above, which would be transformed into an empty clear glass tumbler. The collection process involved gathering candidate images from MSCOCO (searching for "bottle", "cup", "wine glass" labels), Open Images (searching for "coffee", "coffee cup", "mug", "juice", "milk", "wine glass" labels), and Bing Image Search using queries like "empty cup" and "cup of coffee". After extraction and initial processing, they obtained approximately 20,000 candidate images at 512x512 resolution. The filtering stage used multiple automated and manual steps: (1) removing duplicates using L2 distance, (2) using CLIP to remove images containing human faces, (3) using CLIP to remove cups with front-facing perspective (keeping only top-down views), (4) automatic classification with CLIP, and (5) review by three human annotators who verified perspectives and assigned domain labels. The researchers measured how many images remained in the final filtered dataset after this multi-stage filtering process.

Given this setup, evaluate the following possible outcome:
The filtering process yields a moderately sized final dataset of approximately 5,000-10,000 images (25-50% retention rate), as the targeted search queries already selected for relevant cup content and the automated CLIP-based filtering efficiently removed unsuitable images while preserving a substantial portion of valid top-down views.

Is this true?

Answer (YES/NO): YES